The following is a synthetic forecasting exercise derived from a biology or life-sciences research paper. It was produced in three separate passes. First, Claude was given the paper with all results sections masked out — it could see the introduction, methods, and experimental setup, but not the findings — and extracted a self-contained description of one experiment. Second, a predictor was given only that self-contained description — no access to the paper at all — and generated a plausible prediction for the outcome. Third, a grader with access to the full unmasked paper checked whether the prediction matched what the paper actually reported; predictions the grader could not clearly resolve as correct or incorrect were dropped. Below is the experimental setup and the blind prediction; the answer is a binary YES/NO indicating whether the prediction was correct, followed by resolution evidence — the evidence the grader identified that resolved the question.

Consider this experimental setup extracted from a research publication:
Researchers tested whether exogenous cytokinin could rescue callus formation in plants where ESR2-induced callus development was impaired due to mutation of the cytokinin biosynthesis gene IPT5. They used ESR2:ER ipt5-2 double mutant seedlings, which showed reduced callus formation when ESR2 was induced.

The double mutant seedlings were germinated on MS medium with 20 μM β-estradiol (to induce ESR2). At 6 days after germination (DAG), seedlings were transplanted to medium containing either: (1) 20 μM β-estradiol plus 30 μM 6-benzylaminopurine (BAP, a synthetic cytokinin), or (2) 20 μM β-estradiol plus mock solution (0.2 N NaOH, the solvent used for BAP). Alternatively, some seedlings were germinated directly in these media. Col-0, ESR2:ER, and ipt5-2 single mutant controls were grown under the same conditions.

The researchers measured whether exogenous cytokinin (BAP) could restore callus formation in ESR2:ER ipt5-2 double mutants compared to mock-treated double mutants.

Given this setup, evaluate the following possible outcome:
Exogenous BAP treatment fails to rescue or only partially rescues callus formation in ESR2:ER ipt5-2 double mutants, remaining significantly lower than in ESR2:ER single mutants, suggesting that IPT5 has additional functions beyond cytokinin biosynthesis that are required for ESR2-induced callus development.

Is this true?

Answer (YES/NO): YES